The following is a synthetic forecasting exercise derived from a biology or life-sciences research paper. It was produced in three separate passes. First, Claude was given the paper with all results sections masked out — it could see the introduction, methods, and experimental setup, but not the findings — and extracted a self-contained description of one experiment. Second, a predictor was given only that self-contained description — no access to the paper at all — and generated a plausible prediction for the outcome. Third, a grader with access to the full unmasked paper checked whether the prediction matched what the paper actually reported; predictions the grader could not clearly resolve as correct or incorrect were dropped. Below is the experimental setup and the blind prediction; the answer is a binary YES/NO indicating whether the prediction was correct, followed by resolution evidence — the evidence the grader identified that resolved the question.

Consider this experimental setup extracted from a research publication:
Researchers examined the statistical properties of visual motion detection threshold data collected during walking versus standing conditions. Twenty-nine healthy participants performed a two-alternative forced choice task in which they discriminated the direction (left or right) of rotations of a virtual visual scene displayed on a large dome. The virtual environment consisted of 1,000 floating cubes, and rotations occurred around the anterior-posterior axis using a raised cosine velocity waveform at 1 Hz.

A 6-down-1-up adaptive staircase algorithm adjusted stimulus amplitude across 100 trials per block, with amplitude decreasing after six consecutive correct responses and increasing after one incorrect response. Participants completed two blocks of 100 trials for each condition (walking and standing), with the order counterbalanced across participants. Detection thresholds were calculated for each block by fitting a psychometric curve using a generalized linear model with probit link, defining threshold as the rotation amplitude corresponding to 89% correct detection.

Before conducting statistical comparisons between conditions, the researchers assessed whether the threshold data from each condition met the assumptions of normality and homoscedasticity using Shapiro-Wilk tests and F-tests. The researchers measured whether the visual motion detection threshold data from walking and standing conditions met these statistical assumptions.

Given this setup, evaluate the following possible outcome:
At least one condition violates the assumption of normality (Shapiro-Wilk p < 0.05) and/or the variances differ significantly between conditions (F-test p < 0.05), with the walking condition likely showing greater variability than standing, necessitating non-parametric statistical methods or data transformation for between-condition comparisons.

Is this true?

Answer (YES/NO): NO